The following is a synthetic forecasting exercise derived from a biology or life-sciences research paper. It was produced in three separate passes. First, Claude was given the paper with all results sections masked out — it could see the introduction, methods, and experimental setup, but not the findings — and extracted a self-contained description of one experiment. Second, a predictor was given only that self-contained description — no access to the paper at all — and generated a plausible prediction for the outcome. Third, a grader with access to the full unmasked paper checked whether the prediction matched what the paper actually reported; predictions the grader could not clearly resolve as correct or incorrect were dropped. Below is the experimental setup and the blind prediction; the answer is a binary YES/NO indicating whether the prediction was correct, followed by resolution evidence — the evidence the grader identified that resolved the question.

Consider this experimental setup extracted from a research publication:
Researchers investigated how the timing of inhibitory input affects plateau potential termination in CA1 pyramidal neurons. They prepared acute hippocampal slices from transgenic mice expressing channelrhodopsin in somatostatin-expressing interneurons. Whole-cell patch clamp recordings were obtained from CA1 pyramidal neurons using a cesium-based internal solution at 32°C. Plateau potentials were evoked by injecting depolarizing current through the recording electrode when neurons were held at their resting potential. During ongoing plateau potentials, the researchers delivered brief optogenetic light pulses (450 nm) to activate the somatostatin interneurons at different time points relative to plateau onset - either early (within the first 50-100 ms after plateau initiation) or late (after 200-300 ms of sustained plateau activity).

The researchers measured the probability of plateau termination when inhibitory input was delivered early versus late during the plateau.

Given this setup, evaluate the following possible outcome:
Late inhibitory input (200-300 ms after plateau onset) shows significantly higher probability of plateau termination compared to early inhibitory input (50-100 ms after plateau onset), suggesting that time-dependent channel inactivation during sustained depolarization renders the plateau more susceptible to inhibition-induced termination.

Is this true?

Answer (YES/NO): YES